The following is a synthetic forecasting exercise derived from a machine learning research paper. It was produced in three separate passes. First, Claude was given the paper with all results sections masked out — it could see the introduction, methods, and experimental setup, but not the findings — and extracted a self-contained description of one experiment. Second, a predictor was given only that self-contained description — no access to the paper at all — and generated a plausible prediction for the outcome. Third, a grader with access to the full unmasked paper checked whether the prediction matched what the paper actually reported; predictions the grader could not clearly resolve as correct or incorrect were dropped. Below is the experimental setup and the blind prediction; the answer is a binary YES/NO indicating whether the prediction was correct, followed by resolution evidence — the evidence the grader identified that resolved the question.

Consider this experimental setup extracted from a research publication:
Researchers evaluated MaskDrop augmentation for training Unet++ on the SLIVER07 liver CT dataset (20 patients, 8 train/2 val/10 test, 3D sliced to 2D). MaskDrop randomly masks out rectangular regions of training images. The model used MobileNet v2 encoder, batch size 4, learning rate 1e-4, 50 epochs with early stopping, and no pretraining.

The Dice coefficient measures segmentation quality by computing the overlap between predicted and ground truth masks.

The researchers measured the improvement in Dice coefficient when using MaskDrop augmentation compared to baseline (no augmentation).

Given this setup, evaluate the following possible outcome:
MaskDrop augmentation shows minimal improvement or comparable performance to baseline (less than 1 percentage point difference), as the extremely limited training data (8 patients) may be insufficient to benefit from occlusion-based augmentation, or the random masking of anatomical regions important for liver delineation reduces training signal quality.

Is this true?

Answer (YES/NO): YES